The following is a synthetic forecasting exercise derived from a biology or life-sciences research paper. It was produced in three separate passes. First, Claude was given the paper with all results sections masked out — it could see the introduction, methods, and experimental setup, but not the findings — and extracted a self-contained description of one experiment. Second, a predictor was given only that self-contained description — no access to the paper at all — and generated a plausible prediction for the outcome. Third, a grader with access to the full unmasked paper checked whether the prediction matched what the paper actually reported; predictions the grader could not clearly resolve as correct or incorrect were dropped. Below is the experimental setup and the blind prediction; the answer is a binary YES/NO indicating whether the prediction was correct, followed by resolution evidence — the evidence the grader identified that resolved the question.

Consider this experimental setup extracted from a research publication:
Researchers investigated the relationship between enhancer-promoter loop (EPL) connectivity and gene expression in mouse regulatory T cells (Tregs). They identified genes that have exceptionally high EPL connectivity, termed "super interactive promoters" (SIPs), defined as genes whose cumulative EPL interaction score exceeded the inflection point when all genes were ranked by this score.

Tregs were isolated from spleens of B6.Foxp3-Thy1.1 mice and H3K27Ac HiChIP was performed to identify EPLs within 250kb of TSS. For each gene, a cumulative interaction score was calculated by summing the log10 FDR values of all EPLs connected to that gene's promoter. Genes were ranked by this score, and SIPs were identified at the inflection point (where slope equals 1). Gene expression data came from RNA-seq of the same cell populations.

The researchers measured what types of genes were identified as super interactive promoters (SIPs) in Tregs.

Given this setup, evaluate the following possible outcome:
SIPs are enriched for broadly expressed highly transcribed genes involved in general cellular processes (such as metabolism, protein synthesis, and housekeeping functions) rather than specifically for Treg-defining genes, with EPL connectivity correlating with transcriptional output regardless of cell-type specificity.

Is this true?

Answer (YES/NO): NO